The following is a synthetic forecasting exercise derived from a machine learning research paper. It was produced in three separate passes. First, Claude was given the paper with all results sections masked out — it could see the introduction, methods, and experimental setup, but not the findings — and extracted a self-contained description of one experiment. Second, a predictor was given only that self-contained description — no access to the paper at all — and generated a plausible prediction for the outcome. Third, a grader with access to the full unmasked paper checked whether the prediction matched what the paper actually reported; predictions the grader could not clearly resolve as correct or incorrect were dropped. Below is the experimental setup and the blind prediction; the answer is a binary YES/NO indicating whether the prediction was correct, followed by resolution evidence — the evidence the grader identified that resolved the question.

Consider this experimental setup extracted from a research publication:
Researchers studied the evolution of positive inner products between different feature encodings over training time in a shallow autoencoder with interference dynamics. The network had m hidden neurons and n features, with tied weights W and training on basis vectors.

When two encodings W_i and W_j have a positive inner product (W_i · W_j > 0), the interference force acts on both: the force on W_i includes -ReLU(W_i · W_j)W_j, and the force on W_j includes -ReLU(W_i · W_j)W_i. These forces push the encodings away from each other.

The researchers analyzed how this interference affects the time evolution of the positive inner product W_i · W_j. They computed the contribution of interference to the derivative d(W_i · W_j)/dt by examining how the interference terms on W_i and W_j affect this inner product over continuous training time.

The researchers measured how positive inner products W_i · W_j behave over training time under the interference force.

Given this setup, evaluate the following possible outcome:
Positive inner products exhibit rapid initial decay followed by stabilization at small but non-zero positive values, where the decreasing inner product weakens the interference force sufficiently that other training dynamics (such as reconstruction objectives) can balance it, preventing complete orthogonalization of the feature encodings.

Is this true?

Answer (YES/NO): NO